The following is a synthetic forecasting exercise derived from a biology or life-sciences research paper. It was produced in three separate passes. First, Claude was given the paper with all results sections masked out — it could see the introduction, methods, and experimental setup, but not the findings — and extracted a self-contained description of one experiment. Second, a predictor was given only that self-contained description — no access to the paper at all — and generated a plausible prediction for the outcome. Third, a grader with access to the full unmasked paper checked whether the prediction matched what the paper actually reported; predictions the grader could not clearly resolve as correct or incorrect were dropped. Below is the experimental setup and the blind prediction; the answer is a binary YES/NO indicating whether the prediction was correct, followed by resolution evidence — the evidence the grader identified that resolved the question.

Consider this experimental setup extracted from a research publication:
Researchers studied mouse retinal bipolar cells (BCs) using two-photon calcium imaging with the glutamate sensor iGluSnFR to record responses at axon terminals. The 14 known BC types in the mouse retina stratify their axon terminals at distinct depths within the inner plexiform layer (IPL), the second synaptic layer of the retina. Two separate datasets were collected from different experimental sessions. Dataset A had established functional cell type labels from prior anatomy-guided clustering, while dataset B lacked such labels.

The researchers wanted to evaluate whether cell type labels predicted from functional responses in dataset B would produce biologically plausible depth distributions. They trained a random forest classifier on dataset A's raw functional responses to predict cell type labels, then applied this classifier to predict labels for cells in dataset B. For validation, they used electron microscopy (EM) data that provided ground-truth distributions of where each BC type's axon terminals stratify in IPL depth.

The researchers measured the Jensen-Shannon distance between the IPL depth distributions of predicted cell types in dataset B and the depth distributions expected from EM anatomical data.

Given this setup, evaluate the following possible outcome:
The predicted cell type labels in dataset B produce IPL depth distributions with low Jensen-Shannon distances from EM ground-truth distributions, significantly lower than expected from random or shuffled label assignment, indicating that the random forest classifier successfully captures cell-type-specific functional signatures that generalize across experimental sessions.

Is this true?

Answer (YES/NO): NO